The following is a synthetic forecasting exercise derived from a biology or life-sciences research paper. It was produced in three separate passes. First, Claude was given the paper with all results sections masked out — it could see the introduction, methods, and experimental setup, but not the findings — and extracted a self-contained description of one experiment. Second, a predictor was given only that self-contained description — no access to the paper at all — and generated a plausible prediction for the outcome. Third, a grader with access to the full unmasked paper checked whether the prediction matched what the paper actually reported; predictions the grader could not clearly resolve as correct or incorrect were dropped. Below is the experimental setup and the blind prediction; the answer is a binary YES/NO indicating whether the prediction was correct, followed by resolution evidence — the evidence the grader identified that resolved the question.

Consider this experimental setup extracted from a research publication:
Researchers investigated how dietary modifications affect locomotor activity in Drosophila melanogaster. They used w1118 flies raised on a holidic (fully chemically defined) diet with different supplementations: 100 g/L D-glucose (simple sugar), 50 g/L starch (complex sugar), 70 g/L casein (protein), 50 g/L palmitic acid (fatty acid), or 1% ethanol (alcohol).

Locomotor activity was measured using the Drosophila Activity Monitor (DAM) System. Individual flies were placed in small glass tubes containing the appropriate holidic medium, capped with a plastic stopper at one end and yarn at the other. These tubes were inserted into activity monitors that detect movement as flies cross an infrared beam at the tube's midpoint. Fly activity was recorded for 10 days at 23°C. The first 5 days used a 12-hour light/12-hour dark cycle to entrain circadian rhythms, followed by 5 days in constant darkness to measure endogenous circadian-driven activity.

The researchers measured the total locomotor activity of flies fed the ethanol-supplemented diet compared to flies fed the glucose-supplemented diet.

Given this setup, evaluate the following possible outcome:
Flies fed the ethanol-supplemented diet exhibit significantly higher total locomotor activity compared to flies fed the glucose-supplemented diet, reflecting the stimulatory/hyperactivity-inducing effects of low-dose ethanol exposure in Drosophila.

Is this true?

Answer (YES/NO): NO